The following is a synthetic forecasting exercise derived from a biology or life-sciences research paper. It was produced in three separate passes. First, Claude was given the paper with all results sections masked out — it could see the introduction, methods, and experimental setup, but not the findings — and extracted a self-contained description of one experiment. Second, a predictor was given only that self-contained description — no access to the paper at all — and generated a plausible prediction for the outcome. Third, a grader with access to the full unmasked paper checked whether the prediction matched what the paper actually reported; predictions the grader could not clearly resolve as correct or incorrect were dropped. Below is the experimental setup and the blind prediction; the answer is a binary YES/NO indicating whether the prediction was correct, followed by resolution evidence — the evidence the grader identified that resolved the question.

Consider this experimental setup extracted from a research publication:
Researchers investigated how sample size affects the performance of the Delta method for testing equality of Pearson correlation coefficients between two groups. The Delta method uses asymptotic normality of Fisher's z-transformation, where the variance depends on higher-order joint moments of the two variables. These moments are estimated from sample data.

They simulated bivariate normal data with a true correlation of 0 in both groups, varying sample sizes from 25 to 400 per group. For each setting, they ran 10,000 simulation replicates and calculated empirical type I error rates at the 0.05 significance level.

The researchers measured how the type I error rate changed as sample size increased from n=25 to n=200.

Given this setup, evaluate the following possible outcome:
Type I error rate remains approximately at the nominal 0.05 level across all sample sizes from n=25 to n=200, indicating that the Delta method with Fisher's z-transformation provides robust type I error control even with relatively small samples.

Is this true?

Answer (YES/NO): NO